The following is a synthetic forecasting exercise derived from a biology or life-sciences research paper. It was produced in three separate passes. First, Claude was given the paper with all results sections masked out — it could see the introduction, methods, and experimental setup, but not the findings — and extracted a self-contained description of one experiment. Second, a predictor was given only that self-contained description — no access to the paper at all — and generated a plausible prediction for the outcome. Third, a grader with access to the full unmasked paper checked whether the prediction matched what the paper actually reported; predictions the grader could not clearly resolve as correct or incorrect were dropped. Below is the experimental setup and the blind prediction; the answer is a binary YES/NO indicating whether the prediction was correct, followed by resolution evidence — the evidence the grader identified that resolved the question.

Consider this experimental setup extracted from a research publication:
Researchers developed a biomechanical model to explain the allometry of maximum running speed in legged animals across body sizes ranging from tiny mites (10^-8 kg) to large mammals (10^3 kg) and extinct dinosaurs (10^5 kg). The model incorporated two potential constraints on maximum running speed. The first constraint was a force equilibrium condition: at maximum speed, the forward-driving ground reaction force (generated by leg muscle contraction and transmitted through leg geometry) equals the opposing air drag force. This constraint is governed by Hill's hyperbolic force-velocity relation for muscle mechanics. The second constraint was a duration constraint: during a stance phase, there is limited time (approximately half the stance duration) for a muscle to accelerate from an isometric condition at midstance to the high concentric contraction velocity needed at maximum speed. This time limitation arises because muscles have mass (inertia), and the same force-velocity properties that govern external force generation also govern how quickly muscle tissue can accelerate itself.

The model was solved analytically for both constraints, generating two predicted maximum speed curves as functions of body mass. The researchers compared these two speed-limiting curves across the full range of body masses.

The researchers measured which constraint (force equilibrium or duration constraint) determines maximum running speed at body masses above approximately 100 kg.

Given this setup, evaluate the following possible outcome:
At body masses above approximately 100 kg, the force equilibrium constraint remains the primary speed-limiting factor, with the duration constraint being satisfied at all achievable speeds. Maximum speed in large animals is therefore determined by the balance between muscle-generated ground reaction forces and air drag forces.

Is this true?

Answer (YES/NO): NO